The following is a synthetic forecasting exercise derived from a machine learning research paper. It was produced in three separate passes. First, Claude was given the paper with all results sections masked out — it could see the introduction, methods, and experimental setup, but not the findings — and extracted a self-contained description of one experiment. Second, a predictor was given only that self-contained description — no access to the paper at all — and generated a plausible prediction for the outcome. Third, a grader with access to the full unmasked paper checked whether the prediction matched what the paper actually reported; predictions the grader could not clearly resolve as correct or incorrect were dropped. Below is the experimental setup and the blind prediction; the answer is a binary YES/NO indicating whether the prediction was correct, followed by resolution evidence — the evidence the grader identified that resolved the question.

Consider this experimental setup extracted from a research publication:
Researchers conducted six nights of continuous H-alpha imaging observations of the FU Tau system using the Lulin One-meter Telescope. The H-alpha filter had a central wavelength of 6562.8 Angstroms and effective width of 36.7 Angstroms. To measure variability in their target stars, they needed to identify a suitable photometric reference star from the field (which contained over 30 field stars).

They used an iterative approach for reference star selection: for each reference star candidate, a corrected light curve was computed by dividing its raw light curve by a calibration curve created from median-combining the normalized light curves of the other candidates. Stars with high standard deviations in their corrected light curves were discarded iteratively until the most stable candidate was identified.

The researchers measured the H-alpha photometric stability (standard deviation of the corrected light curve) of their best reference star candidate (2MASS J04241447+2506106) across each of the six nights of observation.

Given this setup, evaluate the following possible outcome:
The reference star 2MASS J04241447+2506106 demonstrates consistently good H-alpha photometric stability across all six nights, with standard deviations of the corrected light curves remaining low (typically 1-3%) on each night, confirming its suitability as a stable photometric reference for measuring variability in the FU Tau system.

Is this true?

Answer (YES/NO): NO